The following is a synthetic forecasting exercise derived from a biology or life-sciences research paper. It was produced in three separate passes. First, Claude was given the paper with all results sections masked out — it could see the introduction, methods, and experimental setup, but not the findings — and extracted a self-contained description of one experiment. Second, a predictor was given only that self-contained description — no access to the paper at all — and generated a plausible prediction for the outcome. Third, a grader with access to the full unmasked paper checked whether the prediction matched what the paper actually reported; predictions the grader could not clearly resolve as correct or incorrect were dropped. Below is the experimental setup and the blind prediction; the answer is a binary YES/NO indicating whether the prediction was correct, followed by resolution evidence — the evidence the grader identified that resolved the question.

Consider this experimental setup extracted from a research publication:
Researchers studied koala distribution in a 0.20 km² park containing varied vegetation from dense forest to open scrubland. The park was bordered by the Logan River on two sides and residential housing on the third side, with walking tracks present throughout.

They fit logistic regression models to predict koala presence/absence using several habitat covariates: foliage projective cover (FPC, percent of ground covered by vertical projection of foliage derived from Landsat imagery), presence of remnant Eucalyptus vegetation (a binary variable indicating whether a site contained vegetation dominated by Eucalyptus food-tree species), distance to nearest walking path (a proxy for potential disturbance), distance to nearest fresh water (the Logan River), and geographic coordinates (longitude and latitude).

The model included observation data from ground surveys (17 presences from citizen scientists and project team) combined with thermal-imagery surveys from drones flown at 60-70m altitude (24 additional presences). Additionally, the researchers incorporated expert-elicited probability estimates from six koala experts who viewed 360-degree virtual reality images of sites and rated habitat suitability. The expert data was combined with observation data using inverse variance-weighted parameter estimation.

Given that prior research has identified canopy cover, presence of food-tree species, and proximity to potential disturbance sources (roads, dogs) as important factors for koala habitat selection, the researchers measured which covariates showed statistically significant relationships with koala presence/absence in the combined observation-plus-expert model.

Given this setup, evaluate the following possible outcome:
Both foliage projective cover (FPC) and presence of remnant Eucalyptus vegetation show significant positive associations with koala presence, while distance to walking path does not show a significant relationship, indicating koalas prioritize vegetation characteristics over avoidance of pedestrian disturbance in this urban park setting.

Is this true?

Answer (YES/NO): NO